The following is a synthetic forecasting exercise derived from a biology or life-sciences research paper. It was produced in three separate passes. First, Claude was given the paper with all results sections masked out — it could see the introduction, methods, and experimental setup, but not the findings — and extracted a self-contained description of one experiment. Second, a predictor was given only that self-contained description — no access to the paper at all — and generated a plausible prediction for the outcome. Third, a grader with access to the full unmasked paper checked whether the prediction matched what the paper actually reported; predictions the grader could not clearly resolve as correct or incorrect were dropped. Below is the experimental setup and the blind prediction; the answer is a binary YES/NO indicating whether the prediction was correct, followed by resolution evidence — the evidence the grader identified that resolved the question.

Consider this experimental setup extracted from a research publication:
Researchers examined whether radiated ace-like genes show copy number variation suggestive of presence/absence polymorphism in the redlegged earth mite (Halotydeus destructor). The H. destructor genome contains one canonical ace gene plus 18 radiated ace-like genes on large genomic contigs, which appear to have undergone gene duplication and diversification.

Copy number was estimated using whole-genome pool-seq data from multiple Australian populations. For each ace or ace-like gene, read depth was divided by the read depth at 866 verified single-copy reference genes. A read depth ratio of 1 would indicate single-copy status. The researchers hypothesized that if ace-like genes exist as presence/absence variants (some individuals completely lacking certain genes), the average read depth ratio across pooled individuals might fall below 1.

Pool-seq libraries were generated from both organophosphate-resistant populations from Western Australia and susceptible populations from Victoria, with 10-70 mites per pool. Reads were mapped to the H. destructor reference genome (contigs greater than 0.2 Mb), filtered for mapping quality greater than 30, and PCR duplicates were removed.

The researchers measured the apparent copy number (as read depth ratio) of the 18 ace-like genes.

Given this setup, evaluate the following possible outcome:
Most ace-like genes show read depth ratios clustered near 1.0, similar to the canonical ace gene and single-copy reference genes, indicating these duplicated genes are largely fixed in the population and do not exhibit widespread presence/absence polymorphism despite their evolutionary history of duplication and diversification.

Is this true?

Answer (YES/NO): NO